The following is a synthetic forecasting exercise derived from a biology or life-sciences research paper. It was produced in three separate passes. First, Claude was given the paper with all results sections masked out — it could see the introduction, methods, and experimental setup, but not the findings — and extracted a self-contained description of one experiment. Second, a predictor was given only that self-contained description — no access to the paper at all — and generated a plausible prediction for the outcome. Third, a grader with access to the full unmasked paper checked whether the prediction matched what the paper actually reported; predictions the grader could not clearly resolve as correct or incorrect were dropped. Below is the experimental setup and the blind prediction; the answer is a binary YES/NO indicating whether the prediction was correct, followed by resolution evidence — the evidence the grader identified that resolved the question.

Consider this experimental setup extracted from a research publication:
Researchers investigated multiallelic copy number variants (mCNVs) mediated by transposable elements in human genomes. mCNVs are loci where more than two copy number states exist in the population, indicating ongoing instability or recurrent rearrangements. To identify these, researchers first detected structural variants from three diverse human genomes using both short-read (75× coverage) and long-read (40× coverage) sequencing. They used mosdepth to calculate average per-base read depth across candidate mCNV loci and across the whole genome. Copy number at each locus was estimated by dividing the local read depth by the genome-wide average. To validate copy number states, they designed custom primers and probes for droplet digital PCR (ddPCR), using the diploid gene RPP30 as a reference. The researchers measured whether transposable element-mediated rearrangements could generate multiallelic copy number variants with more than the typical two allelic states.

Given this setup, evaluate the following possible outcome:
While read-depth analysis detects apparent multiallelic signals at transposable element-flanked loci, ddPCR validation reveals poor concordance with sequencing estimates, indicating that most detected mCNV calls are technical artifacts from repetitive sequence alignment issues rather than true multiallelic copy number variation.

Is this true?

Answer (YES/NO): NO